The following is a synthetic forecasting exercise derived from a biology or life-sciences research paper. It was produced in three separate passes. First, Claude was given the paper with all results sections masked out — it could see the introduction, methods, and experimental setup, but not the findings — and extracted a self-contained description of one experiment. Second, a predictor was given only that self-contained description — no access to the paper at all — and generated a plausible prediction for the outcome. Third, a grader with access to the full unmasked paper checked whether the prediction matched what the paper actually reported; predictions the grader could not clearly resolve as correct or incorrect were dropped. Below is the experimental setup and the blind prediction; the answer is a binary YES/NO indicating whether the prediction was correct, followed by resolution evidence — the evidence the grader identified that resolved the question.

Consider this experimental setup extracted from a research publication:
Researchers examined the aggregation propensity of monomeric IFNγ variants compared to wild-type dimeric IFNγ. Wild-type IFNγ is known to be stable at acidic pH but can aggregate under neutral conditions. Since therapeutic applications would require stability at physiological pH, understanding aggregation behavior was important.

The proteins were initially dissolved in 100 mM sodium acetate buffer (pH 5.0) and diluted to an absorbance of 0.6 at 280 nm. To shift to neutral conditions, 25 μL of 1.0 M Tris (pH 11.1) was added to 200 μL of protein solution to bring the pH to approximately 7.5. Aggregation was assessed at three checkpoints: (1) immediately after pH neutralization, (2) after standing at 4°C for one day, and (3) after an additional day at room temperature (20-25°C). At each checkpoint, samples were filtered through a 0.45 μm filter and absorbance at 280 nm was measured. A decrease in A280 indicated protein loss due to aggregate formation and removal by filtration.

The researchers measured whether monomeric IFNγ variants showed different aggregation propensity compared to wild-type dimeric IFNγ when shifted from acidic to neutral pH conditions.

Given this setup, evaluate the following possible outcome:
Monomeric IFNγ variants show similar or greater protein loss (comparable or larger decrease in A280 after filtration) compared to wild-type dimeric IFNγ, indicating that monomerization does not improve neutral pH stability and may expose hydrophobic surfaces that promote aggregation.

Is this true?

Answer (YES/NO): YES